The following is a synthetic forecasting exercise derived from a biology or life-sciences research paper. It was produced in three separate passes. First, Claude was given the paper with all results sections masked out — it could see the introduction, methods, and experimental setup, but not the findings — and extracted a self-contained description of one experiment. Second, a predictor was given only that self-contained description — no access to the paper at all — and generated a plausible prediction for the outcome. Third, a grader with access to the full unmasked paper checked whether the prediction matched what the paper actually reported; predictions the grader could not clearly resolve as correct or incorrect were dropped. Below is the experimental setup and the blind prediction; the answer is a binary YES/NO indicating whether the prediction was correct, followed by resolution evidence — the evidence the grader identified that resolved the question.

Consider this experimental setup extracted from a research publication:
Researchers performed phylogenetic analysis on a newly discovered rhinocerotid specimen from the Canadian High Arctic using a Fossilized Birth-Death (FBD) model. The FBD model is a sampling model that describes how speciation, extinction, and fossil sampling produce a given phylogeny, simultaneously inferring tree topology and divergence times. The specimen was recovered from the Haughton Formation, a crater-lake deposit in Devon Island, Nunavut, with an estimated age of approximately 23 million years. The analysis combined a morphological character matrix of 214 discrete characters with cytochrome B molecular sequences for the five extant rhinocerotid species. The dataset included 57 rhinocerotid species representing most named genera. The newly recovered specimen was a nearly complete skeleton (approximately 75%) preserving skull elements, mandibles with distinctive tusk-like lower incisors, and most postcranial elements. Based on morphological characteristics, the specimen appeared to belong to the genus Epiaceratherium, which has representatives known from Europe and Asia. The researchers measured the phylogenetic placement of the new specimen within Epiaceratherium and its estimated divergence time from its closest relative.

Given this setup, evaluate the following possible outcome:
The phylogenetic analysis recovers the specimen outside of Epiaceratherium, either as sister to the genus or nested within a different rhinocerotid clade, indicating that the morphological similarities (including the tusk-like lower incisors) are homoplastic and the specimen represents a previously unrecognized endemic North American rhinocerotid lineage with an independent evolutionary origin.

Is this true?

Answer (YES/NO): NO